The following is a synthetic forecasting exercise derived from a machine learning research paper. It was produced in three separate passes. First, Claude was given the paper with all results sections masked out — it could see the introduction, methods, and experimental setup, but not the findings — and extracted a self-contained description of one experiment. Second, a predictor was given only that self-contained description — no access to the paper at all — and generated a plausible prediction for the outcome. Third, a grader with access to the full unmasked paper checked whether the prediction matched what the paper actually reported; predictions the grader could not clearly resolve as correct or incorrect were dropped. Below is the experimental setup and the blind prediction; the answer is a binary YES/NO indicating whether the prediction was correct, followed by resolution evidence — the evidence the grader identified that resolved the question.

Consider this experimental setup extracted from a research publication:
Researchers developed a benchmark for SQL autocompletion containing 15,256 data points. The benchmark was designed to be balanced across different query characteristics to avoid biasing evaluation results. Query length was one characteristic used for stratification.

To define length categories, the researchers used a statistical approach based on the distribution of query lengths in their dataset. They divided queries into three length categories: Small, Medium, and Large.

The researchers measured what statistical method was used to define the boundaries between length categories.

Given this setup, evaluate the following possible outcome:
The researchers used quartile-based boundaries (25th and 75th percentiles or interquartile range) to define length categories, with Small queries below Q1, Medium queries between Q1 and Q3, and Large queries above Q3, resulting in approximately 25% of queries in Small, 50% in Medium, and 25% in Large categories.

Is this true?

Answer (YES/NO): NO